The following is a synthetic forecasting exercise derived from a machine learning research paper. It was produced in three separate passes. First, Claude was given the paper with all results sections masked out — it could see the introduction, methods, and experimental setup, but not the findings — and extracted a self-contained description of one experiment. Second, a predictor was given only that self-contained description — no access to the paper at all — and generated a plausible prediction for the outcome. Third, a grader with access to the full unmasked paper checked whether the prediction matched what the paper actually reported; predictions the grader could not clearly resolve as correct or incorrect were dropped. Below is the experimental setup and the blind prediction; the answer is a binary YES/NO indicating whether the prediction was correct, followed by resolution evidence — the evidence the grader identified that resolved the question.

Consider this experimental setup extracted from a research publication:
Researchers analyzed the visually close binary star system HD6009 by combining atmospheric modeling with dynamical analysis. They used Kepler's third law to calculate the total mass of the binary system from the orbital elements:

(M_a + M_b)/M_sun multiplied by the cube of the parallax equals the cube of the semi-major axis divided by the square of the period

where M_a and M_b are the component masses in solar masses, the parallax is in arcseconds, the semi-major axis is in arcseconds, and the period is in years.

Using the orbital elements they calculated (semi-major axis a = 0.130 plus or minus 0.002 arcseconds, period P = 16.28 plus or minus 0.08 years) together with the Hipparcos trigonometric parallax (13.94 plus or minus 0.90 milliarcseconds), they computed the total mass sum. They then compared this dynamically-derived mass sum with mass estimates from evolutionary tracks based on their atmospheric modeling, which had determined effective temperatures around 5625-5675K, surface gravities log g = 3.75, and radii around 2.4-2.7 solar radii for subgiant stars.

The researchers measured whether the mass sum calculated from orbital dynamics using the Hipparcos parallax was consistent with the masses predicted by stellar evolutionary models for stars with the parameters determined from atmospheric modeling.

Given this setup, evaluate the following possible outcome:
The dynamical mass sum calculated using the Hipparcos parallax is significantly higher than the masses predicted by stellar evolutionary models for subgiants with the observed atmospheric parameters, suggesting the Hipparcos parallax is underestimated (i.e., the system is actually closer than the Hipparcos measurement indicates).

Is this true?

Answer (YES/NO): YES